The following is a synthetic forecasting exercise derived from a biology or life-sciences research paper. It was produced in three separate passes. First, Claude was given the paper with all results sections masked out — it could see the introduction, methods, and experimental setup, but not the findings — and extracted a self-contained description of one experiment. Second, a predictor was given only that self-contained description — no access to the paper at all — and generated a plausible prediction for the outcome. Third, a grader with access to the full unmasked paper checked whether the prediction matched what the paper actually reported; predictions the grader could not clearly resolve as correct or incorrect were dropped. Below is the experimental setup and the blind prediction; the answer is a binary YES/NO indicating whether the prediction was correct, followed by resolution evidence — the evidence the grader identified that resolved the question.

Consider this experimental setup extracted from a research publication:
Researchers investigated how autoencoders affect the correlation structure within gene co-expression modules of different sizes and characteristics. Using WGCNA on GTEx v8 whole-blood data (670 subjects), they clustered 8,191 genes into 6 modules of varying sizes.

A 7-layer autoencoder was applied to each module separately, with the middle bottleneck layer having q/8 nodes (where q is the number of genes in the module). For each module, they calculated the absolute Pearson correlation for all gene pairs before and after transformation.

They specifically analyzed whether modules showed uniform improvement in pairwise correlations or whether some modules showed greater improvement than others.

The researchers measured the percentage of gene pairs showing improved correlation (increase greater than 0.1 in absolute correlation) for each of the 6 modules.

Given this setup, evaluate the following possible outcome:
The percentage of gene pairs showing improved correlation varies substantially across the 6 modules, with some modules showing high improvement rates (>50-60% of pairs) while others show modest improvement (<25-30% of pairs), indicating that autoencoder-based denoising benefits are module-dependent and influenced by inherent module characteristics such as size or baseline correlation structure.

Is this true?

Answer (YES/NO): NO